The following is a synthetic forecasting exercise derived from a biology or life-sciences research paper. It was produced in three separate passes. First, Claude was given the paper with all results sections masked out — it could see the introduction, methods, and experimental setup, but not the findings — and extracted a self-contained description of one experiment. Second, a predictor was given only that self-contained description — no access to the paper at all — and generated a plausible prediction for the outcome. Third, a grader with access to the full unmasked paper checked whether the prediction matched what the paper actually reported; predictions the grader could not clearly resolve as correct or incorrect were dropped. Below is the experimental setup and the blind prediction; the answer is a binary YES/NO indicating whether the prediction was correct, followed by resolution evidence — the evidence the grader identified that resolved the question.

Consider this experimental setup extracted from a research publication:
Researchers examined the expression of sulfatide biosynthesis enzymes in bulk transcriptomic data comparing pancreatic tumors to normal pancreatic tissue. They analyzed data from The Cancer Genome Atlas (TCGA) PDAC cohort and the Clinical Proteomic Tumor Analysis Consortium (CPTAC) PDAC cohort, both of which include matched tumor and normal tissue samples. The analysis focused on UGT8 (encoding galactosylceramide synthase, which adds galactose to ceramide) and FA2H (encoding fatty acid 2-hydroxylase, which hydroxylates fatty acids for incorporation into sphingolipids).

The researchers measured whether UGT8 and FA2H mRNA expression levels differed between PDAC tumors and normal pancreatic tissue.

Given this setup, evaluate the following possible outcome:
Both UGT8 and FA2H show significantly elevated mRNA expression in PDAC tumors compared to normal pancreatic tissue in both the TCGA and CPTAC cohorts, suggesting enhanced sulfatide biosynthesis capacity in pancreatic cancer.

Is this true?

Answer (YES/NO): NO